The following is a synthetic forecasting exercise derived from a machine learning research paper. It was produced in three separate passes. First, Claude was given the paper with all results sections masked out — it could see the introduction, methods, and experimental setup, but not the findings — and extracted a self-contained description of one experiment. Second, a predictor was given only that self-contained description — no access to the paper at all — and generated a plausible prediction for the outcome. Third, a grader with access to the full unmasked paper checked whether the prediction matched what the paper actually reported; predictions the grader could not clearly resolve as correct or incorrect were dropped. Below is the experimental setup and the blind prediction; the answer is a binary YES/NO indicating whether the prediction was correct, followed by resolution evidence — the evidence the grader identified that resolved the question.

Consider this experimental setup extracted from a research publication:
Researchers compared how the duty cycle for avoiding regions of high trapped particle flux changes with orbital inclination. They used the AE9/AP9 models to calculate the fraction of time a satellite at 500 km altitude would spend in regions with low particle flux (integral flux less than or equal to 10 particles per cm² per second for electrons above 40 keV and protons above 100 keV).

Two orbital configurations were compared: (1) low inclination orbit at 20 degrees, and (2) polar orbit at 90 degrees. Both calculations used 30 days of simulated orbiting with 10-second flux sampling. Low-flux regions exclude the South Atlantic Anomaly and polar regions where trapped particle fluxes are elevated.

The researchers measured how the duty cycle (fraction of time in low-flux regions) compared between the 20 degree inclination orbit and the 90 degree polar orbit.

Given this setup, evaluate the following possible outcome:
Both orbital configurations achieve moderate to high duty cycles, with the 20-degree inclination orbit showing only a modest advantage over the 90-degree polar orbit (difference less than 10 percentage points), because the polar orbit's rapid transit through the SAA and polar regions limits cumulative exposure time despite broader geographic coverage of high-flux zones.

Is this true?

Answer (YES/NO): YES